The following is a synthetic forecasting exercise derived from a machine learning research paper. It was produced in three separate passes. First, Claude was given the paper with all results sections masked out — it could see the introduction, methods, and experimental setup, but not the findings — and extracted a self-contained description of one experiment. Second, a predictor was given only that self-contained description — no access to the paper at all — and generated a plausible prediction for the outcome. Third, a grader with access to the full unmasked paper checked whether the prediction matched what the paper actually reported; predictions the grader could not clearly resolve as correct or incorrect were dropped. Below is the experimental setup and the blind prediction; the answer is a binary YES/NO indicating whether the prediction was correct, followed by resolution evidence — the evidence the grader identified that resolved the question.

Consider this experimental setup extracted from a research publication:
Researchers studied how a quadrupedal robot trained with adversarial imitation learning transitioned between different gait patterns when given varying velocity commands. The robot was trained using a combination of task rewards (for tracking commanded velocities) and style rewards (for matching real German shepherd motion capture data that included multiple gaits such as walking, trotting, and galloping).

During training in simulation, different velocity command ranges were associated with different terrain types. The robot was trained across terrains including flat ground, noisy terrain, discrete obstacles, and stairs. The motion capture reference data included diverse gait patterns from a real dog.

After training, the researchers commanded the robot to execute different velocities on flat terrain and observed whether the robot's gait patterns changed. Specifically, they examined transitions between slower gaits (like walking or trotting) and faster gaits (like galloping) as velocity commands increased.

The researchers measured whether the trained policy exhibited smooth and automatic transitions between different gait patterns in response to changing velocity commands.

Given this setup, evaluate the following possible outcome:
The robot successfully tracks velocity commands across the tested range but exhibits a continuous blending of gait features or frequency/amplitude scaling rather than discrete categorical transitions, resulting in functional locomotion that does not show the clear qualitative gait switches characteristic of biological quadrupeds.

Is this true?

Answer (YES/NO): NO